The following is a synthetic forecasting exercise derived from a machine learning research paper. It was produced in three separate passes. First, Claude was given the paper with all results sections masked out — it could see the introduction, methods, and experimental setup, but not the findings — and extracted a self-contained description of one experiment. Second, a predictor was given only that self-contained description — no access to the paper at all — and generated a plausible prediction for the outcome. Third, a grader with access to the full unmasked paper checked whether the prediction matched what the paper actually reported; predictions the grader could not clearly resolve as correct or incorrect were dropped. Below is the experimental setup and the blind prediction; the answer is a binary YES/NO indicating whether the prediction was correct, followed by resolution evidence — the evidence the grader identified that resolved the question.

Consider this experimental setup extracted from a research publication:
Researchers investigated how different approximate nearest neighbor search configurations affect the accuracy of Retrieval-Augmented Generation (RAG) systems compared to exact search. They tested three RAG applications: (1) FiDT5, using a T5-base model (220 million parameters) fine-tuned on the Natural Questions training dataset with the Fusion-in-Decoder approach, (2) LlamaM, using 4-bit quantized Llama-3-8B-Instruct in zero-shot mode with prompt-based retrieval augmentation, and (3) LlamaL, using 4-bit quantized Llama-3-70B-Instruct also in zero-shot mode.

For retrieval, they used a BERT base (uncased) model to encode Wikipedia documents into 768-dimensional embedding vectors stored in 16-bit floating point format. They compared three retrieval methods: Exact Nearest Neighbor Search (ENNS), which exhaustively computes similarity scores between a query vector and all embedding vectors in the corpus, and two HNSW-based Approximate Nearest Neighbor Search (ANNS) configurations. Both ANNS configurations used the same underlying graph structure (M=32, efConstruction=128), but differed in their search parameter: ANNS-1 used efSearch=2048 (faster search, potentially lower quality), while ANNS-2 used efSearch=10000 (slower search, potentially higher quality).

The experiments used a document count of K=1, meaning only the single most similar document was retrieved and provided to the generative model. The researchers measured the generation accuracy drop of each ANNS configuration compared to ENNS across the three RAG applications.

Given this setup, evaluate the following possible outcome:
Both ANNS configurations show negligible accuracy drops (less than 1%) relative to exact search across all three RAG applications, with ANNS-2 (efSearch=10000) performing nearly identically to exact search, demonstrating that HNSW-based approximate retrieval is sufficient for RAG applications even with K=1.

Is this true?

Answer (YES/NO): NO